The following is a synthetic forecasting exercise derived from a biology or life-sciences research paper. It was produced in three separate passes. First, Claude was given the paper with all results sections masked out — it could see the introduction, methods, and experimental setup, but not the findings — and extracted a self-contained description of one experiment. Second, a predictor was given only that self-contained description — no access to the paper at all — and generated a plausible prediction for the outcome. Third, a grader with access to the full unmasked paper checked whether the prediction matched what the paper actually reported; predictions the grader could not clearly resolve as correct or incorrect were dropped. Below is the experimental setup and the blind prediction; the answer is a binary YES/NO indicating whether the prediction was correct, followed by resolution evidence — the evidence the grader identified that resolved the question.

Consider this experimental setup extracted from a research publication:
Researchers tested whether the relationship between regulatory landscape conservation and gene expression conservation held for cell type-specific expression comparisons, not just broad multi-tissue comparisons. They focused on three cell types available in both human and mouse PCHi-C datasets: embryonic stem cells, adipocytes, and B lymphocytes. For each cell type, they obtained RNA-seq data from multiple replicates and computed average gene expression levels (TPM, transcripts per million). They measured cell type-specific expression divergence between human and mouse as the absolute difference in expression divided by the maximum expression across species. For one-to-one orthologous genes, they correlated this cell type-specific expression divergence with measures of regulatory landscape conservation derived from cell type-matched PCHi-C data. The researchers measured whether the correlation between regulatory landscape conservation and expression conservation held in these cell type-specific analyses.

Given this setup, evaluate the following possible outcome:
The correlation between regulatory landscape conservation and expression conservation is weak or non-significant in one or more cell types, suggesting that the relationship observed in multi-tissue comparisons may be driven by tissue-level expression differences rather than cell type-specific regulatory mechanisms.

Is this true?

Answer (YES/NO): YES